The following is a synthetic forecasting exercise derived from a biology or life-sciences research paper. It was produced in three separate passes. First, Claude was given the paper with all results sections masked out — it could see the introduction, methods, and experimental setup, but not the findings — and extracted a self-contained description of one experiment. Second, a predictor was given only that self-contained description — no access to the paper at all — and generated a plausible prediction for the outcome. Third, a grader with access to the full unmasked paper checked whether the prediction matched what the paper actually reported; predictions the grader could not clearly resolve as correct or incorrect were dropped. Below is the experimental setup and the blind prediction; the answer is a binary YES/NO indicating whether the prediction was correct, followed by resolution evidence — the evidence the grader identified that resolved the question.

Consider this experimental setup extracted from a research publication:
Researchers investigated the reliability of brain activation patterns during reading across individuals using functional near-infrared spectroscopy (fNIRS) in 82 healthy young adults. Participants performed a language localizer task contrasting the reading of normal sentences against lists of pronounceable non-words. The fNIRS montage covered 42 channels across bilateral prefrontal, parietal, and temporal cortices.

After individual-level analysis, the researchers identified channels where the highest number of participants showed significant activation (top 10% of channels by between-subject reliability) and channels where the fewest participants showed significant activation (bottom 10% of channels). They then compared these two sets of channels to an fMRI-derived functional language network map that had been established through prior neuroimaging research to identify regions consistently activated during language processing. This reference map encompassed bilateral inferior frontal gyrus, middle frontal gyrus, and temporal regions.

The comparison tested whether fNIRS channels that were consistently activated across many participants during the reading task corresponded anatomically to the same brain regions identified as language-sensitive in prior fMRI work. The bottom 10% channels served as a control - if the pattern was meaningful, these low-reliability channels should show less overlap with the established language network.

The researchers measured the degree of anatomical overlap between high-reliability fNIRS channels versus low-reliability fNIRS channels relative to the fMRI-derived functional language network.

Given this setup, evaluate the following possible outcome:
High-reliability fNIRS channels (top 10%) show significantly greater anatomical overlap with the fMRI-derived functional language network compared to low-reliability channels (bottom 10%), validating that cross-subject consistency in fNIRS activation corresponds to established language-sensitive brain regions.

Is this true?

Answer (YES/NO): YES